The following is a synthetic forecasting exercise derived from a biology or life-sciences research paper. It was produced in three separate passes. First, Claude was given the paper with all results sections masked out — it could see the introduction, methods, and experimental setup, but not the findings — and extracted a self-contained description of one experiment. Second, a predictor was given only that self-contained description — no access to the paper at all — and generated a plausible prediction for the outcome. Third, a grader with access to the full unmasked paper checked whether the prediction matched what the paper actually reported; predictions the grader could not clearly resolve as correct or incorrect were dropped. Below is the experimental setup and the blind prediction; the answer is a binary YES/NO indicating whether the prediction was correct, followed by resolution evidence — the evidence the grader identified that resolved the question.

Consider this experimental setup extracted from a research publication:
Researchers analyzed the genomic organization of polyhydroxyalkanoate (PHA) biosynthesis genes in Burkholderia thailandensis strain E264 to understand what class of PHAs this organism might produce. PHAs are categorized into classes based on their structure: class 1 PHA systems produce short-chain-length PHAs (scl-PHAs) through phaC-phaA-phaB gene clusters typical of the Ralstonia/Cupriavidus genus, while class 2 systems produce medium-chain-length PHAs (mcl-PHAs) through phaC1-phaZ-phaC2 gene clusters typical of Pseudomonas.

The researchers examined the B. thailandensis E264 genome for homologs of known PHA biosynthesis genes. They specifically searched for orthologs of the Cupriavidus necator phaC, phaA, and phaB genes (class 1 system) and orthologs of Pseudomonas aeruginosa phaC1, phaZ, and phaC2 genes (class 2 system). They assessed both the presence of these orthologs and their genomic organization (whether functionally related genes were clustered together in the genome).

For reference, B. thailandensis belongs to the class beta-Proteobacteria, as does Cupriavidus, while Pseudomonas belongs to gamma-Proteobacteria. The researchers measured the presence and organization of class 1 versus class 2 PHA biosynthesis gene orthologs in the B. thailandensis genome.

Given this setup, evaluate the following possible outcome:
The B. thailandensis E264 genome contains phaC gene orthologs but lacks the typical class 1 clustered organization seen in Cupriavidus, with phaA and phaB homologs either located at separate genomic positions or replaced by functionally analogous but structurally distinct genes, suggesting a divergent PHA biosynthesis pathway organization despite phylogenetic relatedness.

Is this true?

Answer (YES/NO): NO